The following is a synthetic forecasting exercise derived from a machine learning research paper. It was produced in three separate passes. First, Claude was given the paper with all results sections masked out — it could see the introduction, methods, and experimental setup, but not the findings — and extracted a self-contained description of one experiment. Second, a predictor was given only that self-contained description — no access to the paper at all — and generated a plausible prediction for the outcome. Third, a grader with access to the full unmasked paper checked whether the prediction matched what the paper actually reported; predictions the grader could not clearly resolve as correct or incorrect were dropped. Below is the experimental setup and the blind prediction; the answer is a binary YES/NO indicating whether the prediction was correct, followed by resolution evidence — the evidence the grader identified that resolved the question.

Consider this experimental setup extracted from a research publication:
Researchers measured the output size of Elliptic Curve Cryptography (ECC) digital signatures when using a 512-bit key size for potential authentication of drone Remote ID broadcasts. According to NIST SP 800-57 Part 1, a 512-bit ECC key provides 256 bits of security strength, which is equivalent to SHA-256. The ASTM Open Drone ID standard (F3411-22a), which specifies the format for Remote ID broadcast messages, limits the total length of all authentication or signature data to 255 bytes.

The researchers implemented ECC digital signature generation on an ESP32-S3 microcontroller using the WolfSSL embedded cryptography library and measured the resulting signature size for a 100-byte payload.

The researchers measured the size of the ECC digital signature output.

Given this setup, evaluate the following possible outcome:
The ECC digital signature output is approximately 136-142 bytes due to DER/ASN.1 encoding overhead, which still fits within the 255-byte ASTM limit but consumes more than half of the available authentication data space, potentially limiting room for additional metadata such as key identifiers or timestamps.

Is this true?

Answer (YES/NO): YES